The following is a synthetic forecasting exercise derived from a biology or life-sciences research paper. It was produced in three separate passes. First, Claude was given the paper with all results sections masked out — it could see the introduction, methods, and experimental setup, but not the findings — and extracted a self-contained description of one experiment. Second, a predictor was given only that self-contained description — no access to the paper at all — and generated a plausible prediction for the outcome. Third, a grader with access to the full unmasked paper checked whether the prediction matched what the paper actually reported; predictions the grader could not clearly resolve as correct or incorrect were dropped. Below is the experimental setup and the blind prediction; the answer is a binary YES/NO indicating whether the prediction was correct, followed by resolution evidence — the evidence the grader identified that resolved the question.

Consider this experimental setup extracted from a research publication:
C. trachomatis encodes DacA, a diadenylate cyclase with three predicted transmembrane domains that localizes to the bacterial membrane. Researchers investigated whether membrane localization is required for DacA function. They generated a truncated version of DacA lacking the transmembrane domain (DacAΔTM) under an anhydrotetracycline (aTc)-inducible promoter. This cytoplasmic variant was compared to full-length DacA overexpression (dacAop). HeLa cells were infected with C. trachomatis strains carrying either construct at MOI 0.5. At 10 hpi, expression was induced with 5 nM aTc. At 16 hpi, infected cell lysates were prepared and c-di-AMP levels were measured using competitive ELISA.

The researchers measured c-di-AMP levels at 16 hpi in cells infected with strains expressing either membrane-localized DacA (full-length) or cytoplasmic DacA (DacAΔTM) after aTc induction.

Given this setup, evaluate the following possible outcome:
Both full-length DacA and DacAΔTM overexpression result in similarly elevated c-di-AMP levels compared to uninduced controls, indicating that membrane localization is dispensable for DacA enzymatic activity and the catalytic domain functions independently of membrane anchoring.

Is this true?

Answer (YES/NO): YES